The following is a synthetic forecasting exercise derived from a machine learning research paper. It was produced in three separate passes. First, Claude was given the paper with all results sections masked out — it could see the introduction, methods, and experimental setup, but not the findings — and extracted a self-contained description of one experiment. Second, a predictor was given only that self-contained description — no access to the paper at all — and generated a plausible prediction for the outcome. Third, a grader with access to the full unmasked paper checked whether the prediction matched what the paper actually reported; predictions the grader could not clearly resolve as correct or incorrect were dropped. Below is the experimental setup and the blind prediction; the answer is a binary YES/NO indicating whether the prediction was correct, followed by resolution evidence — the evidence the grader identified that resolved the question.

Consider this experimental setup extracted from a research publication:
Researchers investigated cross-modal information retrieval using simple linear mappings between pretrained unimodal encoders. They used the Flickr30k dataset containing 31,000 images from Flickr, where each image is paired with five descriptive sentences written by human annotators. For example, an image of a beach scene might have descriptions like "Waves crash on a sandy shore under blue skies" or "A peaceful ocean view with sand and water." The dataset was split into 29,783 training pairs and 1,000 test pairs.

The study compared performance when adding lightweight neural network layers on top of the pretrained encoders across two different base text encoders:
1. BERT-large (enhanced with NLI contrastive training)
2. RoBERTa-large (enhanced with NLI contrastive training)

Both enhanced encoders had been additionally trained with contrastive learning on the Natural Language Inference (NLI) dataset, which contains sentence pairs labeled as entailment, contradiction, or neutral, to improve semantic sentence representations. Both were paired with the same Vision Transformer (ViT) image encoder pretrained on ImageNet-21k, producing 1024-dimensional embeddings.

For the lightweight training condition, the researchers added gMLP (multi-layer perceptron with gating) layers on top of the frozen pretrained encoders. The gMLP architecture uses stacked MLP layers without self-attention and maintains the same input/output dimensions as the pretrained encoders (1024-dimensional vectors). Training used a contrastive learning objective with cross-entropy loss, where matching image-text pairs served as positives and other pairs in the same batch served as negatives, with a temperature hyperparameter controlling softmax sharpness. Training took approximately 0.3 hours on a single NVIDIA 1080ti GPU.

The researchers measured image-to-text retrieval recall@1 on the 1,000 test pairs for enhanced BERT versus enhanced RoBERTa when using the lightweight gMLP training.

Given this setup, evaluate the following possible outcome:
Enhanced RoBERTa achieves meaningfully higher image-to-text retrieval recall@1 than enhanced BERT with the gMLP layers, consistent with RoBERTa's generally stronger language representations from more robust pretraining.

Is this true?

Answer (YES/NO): NO